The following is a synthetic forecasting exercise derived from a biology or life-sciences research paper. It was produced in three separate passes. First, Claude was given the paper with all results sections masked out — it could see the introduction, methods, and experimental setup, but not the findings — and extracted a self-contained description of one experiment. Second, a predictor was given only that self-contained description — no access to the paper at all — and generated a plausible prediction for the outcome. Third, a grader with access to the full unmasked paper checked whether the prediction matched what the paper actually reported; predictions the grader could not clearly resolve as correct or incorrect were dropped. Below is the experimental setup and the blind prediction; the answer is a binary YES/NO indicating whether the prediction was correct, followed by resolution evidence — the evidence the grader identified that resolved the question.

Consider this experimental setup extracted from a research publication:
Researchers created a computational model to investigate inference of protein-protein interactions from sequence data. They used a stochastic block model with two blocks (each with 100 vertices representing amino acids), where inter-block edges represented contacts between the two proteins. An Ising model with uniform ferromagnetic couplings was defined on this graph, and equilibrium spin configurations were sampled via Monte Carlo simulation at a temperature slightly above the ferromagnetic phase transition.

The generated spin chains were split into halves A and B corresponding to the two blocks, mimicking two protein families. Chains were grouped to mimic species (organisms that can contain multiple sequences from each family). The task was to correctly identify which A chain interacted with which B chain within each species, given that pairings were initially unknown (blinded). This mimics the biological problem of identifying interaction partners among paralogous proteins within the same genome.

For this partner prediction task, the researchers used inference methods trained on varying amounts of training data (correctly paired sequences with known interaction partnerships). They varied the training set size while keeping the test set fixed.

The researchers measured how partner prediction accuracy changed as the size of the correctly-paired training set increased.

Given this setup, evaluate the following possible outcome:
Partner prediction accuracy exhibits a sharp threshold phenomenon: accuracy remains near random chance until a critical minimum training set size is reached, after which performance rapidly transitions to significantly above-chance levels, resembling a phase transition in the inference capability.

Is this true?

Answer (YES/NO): YES